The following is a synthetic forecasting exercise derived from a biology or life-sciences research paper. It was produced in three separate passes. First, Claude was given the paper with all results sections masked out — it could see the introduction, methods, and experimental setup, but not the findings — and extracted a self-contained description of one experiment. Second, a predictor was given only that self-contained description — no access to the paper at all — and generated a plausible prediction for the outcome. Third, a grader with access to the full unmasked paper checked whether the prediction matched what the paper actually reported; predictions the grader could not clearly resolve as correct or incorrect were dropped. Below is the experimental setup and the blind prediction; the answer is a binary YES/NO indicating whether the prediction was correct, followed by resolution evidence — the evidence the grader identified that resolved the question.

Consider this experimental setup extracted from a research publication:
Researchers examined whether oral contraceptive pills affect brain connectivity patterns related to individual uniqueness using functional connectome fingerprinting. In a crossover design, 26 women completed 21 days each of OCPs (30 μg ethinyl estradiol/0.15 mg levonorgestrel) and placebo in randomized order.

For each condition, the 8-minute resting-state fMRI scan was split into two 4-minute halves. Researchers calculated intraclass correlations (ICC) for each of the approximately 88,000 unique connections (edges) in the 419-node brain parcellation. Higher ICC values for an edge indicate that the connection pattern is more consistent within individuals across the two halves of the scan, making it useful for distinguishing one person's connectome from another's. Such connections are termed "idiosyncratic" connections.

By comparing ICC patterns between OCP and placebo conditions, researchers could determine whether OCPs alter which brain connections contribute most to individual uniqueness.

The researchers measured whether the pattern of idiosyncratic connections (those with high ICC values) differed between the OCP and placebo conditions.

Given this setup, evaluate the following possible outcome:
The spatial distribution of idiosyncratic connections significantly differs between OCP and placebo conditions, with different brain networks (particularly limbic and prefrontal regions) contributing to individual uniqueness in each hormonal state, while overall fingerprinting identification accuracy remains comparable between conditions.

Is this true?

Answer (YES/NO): NO